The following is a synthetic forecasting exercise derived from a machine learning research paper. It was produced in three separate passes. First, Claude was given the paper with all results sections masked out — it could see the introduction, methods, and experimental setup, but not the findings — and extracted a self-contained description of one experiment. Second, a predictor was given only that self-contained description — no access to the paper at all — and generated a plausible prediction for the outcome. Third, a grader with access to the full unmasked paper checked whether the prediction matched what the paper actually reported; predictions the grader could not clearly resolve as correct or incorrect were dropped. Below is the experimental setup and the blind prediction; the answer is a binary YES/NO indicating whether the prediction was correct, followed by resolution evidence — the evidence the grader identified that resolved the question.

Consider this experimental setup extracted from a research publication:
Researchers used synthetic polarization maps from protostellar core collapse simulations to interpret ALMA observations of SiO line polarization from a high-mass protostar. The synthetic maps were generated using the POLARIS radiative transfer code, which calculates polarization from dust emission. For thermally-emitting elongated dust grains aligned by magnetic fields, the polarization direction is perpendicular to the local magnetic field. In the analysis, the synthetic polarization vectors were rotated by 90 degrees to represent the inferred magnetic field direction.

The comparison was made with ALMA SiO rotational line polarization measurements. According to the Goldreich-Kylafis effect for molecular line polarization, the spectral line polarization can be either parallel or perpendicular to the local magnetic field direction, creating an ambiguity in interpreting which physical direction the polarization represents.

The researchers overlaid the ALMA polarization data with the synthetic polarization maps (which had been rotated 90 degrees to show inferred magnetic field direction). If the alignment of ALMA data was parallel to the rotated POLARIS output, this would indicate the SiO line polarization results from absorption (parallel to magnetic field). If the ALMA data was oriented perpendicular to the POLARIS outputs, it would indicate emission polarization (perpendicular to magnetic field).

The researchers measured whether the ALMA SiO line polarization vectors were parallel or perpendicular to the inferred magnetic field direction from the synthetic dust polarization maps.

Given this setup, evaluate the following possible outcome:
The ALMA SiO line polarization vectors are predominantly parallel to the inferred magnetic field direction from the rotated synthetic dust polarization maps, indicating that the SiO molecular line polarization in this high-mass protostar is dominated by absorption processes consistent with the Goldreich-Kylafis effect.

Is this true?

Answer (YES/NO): YES